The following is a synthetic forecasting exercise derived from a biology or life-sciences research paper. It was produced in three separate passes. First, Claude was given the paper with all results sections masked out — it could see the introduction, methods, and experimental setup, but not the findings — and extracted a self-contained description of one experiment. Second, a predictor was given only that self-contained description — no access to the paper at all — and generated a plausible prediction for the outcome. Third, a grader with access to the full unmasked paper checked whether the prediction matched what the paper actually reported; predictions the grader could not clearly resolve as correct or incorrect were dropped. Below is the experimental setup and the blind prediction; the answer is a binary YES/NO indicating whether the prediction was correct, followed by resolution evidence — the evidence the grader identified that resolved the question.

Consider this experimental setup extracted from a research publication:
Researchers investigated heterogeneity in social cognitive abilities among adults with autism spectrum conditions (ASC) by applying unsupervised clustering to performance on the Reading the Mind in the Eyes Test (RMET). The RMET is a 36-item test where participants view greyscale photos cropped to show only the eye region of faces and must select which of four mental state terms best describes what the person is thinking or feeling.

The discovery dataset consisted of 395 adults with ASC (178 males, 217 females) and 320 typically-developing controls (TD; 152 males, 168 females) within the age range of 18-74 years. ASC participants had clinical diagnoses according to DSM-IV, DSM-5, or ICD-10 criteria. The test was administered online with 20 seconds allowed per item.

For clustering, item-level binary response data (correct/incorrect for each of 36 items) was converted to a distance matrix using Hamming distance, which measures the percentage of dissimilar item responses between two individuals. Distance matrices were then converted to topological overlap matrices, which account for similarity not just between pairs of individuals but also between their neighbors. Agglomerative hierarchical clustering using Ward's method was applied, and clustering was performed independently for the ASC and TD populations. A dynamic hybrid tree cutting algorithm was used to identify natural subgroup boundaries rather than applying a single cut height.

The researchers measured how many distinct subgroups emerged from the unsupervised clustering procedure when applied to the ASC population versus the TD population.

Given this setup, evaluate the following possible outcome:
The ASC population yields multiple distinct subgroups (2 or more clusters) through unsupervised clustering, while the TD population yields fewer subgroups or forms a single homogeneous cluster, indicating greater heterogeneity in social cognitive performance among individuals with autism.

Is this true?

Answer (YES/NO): NO